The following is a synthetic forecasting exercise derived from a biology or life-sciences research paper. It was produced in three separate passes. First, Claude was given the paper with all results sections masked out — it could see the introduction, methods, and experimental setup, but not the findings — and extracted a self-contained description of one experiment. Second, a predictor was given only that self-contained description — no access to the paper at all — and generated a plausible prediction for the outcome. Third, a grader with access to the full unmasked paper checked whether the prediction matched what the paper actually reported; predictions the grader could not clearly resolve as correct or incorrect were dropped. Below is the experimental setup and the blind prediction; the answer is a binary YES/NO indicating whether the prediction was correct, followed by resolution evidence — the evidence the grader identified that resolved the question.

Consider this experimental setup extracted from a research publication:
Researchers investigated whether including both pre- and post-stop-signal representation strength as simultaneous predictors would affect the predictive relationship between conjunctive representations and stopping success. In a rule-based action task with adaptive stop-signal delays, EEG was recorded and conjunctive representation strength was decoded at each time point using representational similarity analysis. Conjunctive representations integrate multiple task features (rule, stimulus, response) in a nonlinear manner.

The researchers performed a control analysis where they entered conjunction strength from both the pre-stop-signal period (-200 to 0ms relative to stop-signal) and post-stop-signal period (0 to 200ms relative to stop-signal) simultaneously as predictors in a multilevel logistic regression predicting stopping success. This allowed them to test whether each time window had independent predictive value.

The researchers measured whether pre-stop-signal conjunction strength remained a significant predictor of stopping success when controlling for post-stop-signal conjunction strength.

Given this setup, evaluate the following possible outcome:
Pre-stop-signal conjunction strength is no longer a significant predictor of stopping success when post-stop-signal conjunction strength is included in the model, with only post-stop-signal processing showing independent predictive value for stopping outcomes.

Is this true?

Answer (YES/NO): NO